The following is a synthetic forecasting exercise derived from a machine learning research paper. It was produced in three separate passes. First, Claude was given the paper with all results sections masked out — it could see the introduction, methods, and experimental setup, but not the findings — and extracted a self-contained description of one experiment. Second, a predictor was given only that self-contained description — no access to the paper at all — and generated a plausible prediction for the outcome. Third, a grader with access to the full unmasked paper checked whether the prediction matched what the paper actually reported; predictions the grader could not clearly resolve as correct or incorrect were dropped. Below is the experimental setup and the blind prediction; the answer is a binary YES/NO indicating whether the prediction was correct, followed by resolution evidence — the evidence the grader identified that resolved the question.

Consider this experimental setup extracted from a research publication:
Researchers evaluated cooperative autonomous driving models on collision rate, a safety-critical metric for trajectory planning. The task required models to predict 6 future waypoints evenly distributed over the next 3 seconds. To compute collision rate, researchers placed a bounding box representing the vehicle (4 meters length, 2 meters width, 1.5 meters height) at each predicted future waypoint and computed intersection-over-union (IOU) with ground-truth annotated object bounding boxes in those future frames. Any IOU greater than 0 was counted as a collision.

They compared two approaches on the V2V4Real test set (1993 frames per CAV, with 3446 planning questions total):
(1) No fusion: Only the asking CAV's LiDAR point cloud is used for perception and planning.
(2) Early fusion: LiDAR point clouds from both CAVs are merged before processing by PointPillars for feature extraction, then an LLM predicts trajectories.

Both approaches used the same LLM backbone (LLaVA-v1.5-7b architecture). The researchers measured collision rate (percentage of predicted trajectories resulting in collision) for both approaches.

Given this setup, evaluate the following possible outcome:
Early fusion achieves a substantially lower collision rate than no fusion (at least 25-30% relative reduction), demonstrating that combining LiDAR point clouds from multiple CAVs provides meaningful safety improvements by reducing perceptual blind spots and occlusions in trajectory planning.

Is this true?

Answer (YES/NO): NO